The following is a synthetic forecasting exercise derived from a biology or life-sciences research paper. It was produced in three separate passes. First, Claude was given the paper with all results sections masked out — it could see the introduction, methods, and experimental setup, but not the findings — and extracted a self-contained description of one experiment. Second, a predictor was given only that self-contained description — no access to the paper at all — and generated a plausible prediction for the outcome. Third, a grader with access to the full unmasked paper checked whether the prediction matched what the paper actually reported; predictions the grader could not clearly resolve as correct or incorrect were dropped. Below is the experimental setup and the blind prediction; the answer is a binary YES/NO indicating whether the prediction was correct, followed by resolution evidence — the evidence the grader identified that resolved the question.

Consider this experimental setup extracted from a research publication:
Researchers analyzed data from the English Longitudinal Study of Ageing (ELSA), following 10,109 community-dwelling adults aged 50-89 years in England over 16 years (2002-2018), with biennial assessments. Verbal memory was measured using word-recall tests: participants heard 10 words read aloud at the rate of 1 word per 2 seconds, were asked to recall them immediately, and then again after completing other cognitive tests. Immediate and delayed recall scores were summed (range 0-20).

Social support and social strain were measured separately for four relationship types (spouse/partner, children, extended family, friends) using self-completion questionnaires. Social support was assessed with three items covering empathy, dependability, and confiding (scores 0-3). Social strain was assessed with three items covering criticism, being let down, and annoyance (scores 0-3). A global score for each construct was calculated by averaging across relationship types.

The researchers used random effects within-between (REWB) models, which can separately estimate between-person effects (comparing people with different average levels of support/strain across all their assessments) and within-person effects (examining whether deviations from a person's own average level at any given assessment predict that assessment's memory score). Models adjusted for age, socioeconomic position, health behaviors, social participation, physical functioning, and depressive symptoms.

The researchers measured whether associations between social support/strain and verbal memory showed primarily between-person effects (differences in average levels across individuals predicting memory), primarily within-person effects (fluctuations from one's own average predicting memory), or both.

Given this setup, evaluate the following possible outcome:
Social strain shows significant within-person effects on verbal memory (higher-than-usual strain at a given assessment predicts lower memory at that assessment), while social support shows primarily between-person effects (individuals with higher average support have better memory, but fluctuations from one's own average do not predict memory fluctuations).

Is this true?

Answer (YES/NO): NO